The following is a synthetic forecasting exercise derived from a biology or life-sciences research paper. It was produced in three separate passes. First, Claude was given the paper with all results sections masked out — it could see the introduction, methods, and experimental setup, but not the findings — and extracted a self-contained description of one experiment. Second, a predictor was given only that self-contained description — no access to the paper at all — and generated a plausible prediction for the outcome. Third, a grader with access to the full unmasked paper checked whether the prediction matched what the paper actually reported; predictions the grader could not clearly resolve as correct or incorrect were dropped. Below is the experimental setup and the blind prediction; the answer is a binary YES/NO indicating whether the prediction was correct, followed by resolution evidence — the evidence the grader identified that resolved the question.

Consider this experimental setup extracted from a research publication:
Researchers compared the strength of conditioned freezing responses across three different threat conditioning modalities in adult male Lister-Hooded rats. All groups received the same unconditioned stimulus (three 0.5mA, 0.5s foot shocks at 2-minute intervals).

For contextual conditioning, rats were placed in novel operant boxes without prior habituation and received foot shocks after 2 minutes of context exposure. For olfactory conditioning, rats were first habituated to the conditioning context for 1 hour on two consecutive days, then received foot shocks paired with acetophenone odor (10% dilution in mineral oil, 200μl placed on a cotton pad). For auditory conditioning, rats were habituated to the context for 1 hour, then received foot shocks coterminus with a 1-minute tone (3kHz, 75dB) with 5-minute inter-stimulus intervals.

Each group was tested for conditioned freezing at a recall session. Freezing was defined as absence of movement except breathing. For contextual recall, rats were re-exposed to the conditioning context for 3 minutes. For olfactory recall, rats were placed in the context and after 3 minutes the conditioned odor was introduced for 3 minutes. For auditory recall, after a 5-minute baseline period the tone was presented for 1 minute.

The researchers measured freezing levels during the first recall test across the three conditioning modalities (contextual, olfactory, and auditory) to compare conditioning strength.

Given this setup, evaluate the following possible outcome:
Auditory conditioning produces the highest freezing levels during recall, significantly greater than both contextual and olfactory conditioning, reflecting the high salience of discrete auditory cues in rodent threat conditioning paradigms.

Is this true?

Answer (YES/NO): NO